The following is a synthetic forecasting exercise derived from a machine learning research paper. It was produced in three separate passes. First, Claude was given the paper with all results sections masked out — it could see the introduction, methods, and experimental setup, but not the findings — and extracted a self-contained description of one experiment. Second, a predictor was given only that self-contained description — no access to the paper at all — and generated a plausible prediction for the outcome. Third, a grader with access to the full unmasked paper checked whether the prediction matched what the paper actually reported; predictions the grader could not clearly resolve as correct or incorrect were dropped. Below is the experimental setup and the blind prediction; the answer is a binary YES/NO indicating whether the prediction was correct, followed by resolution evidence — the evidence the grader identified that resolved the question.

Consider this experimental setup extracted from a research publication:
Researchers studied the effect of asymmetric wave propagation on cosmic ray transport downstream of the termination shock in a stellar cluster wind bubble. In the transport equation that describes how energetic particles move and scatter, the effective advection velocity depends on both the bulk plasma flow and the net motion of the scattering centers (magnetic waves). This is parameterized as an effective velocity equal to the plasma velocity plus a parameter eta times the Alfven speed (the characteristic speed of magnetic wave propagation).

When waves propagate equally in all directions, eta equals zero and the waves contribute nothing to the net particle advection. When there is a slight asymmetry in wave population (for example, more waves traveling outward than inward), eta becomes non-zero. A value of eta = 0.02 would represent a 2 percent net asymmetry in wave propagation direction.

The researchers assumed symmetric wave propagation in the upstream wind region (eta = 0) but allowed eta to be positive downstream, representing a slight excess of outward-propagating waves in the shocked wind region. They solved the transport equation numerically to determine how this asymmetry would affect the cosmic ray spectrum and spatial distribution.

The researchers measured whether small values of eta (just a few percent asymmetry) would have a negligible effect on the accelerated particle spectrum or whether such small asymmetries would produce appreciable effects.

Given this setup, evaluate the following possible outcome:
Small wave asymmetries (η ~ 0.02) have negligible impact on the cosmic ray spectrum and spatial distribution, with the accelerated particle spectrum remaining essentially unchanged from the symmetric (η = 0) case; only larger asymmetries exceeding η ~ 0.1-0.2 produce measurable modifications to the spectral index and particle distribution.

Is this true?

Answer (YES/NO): NO